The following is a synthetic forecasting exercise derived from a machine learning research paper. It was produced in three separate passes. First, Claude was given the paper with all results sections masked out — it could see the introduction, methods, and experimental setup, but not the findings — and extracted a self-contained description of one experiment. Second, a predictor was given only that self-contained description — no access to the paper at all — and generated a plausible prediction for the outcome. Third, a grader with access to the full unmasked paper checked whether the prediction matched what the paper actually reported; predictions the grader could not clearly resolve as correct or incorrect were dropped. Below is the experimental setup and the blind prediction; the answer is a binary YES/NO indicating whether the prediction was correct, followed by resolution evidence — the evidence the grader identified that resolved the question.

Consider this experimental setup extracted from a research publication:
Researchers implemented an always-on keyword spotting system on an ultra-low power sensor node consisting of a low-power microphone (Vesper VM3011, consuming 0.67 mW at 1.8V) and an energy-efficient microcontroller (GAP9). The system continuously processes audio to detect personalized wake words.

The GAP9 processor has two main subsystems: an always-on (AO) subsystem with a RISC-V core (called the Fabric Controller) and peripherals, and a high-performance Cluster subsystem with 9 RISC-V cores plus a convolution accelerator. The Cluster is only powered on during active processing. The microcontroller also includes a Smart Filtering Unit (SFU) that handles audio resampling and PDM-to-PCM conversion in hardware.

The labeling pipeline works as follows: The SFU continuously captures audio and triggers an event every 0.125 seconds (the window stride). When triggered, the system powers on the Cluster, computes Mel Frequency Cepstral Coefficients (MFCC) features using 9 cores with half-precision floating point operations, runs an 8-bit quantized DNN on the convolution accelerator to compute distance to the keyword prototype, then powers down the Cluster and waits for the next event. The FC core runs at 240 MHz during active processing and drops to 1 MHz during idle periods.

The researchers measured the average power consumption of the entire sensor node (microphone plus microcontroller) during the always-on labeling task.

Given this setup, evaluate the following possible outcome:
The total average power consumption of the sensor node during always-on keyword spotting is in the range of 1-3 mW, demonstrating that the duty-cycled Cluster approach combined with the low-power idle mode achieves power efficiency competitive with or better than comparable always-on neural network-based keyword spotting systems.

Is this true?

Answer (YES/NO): NO